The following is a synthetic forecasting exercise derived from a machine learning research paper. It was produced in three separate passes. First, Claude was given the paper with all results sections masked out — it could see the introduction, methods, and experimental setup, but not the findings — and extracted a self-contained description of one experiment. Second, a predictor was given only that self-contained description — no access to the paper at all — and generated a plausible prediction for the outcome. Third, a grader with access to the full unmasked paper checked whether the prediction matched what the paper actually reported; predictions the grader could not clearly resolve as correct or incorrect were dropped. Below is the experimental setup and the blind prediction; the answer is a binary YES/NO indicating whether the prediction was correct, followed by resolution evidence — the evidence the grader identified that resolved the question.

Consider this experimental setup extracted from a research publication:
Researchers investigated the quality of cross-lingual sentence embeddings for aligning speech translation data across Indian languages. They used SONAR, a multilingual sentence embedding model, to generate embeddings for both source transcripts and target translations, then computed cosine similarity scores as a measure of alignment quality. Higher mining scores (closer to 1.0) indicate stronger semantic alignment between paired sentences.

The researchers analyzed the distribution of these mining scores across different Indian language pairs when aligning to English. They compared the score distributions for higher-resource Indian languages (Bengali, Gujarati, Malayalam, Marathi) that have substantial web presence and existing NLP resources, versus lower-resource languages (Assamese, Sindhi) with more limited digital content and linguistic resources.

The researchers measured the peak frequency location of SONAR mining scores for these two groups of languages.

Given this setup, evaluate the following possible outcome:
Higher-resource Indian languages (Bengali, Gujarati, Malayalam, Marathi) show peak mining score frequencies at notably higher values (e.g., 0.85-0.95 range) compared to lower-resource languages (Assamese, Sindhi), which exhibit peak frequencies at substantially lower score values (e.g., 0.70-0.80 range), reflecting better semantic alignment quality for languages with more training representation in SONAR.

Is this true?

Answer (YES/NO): NO